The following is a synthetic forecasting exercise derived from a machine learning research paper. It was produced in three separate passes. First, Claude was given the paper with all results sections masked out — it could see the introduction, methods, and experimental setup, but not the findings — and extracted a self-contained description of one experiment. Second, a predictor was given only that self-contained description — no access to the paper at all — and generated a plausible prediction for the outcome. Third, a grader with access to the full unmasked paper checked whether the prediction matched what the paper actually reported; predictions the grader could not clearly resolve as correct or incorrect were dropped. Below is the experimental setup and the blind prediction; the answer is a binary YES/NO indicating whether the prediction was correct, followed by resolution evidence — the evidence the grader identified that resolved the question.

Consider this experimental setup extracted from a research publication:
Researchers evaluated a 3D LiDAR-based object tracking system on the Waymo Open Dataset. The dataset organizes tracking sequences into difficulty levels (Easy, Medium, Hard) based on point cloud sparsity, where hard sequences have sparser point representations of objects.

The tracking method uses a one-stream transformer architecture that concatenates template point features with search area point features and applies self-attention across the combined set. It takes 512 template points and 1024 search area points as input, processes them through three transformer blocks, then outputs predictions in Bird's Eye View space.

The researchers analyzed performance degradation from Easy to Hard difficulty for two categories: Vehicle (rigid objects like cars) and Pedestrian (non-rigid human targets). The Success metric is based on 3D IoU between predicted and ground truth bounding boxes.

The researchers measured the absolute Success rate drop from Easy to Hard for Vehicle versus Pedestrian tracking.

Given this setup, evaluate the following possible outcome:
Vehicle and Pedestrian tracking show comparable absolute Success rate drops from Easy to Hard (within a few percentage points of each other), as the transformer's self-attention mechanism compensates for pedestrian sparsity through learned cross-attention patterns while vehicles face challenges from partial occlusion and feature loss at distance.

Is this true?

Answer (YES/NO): NO